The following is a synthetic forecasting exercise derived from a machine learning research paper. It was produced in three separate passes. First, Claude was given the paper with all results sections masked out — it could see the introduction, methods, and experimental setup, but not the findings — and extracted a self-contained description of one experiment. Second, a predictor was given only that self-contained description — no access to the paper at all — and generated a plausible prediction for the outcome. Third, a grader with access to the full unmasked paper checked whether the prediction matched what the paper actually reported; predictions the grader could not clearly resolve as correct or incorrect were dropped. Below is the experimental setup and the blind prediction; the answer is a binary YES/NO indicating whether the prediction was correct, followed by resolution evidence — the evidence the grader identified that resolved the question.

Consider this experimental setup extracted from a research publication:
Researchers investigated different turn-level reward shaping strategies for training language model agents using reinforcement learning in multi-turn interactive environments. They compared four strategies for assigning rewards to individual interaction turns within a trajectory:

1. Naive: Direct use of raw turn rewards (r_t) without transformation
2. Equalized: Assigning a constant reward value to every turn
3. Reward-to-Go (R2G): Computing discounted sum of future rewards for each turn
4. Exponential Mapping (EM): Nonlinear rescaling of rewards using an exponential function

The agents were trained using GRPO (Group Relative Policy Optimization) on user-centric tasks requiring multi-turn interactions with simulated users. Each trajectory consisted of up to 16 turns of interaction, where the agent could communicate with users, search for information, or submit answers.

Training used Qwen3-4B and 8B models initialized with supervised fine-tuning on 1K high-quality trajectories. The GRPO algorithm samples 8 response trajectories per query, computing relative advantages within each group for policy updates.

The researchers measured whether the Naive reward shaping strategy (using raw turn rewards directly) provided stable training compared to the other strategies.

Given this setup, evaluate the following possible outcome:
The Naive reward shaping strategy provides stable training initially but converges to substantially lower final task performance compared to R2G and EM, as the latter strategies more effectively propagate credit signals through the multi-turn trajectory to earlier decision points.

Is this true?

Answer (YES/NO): NO